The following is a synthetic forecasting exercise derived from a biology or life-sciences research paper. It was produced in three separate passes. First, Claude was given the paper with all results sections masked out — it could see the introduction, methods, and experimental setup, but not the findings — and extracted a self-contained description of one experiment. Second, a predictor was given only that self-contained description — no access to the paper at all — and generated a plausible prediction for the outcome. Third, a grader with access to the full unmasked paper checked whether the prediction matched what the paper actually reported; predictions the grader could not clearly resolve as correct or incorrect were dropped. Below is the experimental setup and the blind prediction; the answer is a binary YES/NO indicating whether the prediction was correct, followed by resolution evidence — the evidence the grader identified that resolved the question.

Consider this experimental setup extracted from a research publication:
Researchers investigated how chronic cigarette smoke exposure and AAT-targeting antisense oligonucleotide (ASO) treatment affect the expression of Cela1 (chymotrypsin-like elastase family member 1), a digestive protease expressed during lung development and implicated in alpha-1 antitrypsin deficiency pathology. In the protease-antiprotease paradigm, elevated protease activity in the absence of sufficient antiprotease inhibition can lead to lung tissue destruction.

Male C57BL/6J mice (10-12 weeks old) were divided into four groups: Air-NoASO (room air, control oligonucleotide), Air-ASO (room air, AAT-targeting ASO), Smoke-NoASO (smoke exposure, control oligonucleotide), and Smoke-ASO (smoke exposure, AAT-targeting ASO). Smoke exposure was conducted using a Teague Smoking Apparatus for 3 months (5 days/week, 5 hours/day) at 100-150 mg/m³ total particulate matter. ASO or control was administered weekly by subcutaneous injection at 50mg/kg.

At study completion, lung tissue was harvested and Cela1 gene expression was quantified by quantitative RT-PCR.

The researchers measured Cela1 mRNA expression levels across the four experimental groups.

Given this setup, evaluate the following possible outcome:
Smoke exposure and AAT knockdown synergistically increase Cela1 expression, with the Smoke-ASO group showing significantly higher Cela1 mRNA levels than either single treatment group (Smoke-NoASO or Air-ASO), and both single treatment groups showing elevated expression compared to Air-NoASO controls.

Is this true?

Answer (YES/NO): NO